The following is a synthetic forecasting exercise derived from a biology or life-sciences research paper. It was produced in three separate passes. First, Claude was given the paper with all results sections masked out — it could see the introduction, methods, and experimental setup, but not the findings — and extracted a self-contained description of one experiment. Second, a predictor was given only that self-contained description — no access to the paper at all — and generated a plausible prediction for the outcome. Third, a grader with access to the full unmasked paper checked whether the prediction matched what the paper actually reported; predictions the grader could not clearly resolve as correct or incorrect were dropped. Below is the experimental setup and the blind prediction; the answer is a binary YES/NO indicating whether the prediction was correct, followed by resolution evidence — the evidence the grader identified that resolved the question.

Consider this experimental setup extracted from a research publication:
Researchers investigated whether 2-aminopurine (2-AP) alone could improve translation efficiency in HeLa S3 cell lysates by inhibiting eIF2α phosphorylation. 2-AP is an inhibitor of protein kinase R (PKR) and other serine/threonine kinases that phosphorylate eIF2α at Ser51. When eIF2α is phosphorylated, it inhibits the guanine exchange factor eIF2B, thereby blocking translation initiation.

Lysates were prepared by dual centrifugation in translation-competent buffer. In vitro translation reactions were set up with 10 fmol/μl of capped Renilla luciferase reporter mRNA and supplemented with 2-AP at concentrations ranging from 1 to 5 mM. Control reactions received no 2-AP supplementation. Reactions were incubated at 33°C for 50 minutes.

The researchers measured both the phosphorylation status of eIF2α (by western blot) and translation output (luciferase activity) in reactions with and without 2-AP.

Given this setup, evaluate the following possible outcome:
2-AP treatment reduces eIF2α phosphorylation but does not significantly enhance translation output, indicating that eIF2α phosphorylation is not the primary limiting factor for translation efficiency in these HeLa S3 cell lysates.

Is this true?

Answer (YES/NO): NO